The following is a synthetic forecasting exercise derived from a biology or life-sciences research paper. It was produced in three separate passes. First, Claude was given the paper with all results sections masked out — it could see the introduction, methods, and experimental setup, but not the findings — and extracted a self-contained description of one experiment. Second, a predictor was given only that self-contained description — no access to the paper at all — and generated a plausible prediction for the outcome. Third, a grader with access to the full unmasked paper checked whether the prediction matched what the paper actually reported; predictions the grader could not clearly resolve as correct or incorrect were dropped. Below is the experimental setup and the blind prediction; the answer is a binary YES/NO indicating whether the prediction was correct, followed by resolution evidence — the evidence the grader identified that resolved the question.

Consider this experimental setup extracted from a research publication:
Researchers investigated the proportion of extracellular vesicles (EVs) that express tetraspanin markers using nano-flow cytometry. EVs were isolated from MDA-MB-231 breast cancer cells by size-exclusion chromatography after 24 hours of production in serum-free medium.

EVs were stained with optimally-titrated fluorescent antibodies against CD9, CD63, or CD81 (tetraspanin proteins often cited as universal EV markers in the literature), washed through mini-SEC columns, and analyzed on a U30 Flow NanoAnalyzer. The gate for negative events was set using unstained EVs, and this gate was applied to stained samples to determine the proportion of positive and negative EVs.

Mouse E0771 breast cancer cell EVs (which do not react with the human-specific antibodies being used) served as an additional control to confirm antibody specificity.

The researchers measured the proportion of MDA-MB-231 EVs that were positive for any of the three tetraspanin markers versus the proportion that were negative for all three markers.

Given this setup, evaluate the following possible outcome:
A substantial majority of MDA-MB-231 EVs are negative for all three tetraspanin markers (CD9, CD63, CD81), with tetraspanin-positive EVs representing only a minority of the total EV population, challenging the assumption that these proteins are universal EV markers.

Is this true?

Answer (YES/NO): NO